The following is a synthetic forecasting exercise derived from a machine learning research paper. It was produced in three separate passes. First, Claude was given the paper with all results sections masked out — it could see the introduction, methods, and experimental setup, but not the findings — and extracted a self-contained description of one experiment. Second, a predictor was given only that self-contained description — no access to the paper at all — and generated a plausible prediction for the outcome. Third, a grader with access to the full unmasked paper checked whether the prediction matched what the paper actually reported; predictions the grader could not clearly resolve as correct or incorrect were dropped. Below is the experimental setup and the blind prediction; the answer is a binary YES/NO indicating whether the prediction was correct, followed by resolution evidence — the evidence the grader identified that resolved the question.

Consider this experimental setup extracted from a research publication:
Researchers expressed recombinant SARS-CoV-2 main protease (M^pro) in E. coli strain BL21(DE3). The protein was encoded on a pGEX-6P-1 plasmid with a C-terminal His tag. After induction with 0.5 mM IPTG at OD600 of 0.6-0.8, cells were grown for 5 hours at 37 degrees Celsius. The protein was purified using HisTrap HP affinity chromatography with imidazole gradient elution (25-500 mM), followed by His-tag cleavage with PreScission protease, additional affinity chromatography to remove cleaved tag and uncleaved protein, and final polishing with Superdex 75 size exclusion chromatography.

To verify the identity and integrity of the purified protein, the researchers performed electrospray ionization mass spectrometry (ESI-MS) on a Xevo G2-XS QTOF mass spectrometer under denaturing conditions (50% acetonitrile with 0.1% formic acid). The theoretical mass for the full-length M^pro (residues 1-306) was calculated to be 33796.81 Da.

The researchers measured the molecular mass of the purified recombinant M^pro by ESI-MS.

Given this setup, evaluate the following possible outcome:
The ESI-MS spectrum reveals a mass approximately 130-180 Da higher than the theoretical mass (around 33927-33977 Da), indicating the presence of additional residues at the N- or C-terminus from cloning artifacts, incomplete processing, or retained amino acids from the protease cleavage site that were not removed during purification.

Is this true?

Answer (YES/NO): NO